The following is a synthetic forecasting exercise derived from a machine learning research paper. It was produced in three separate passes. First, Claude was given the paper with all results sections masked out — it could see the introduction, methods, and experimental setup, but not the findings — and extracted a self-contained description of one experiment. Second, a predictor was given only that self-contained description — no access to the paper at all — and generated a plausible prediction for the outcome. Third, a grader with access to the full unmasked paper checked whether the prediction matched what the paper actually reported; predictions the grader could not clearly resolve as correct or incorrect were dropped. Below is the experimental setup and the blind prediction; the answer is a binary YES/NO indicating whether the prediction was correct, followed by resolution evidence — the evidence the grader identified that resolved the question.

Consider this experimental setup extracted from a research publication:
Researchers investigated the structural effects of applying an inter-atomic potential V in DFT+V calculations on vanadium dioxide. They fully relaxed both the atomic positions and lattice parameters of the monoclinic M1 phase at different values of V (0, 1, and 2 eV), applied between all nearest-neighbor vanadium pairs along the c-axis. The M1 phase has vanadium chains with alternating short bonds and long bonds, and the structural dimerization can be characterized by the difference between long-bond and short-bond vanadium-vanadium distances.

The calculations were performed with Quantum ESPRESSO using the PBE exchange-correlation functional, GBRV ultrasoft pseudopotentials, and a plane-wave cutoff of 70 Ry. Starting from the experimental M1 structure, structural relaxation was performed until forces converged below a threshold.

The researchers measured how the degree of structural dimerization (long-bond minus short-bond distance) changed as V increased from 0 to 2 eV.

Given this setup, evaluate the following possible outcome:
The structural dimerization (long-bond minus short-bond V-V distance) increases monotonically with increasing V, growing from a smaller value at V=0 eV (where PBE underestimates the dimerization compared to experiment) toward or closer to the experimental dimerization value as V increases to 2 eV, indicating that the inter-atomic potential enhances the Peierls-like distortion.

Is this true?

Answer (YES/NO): NO